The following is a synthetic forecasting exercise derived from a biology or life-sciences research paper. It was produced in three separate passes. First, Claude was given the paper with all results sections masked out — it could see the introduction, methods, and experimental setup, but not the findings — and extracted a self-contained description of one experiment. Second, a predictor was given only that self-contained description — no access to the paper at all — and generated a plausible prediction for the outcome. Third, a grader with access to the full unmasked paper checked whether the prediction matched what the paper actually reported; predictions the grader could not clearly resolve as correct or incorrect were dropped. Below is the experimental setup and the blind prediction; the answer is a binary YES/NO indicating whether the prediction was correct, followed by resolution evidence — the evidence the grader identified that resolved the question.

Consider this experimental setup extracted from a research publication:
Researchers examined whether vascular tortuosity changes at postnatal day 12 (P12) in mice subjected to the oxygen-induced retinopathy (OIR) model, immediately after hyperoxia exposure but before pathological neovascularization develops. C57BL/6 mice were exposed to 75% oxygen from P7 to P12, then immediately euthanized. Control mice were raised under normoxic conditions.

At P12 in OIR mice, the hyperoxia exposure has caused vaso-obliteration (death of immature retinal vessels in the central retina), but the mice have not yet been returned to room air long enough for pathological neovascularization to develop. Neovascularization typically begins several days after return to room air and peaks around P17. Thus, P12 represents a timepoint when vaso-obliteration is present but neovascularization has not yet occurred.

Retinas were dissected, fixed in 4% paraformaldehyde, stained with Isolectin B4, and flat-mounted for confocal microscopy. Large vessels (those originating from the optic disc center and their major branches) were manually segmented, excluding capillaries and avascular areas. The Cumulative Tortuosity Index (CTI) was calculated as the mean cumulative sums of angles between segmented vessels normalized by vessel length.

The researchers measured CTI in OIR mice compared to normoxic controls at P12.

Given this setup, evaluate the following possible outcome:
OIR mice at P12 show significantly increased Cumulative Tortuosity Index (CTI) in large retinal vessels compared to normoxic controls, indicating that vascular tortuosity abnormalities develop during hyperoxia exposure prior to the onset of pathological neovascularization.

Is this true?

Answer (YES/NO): NO